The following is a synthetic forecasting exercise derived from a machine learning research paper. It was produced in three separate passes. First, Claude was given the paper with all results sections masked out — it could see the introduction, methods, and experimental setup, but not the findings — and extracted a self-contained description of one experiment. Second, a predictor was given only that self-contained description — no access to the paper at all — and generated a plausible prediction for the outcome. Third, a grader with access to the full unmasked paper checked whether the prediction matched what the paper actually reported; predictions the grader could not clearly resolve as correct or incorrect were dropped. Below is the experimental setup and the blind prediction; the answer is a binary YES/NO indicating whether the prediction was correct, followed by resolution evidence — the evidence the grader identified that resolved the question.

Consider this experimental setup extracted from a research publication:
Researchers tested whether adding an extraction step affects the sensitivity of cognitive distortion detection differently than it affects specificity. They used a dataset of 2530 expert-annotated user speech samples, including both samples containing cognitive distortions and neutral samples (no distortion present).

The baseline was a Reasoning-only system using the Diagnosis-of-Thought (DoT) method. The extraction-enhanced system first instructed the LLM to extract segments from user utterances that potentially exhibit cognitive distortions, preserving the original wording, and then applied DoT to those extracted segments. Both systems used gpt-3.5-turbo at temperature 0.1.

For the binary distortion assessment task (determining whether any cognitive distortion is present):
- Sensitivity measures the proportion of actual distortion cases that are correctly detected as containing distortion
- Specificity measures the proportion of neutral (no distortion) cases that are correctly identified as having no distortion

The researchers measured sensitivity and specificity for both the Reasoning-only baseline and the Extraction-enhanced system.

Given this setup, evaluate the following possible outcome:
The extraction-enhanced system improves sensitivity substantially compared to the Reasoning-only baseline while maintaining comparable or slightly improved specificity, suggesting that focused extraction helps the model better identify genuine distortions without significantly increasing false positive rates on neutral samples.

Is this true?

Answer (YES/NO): NO